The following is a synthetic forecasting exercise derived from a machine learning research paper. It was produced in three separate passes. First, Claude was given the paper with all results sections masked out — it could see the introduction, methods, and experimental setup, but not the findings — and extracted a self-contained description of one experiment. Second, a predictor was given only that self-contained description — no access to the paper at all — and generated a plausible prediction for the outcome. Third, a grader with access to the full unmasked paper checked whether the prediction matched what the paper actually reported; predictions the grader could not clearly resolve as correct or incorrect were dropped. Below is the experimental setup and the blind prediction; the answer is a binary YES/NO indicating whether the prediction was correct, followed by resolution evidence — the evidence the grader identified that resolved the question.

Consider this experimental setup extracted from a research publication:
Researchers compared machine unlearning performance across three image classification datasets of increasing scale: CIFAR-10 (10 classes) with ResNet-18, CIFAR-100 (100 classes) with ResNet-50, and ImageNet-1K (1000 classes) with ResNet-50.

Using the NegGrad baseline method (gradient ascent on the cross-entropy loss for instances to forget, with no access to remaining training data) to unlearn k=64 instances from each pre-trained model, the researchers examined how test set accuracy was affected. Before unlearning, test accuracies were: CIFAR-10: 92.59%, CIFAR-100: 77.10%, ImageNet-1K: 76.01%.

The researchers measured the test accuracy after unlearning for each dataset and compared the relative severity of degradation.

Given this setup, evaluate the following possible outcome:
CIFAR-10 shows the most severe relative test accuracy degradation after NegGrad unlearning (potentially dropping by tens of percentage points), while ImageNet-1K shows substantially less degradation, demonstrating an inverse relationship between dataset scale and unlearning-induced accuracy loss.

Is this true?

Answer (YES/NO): YES